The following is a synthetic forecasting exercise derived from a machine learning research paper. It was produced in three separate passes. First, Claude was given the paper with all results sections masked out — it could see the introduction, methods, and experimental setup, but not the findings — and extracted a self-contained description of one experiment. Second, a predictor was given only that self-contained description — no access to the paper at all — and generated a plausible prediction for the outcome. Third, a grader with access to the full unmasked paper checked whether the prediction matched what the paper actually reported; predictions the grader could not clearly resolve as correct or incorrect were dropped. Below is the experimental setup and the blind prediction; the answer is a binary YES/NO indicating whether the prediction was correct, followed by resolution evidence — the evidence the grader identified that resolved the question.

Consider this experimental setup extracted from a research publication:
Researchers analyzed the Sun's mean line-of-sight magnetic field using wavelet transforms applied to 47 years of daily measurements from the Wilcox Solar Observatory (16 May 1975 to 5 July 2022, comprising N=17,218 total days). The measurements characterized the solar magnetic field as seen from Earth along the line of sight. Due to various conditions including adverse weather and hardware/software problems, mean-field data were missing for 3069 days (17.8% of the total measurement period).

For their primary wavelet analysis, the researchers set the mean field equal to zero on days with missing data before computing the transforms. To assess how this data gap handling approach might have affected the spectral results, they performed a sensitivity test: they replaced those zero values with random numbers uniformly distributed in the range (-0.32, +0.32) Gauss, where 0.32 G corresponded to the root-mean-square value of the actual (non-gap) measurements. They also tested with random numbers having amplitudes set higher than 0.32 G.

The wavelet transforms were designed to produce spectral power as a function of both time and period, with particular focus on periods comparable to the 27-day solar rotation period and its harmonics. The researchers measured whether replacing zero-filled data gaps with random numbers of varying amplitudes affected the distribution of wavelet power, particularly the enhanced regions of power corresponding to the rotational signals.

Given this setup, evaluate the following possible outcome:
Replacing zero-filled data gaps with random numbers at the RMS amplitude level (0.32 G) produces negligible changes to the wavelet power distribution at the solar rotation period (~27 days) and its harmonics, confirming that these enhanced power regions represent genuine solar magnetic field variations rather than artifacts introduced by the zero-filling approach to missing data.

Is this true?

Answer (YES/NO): YES